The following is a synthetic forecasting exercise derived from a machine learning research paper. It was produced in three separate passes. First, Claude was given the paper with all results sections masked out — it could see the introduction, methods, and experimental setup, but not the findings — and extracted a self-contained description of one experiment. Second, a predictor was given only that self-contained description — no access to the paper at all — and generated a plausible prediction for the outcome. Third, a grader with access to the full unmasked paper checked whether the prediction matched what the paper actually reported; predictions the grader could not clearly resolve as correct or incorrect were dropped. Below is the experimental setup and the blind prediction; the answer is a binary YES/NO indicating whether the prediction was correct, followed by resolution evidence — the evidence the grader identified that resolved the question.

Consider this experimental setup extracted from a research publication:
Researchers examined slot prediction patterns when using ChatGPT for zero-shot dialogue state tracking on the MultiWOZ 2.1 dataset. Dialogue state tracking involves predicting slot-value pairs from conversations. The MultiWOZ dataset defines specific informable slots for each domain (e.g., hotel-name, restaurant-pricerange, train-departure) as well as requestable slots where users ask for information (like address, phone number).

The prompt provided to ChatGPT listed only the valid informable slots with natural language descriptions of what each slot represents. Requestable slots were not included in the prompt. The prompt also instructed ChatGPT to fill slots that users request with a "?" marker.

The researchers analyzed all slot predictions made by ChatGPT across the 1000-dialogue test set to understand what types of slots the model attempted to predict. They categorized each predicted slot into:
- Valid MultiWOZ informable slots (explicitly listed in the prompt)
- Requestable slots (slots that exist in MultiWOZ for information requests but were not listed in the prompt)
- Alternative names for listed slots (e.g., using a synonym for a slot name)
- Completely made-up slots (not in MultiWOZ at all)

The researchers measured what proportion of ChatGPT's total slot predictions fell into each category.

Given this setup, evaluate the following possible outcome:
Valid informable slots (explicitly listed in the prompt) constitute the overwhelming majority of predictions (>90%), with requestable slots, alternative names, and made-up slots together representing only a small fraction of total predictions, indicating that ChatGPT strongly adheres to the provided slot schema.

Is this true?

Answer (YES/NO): YES